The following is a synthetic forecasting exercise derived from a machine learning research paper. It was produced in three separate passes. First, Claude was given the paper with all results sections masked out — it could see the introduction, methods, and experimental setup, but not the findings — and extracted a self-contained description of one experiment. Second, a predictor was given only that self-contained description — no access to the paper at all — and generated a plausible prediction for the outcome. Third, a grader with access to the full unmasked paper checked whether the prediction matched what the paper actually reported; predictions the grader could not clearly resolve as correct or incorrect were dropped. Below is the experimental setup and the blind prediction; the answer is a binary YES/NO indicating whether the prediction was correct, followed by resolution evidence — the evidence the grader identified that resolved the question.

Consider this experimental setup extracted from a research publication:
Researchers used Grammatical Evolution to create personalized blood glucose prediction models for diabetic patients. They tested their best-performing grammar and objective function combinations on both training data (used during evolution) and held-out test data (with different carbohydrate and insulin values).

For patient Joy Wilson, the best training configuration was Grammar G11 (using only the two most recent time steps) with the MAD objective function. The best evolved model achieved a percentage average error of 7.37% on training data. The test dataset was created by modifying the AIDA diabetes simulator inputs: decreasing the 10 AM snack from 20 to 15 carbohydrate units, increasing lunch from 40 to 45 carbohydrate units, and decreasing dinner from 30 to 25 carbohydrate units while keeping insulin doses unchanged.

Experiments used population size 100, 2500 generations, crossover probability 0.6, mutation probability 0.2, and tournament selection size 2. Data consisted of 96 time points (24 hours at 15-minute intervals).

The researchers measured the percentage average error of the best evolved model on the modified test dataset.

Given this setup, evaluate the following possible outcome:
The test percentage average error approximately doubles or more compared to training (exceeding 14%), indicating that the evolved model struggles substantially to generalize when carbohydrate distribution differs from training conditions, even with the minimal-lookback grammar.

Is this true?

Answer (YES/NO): NO